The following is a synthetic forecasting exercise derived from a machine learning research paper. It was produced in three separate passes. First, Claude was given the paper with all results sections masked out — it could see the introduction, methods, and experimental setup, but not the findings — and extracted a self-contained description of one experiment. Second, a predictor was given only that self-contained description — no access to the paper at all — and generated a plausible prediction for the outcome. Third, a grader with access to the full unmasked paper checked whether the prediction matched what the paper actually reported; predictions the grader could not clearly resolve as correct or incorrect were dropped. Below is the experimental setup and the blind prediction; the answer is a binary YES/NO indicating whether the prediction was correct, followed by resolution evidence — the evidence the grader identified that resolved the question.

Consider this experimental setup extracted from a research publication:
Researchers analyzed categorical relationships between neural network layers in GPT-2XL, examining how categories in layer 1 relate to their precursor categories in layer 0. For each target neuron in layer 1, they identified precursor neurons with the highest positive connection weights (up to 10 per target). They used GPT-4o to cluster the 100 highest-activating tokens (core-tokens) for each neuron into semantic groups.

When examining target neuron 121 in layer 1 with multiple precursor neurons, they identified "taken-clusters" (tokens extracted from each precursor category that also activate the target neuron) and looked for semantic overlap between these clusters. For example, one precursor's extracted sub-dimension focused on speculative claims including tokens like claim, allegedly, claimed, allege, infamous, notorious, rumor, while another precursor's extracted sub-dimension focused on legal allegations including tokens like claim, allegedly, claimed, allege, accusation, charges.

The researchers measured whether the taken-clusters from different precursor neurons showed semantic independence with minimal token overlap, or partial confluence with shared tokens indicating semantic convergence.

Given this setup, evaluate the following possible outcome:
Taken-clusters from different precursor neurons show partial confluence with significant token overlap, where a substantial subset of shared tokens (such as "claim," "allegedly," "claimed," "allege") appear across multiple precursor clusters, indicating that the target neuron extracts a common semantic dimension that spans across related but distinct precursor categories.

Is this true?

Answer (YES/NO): YES